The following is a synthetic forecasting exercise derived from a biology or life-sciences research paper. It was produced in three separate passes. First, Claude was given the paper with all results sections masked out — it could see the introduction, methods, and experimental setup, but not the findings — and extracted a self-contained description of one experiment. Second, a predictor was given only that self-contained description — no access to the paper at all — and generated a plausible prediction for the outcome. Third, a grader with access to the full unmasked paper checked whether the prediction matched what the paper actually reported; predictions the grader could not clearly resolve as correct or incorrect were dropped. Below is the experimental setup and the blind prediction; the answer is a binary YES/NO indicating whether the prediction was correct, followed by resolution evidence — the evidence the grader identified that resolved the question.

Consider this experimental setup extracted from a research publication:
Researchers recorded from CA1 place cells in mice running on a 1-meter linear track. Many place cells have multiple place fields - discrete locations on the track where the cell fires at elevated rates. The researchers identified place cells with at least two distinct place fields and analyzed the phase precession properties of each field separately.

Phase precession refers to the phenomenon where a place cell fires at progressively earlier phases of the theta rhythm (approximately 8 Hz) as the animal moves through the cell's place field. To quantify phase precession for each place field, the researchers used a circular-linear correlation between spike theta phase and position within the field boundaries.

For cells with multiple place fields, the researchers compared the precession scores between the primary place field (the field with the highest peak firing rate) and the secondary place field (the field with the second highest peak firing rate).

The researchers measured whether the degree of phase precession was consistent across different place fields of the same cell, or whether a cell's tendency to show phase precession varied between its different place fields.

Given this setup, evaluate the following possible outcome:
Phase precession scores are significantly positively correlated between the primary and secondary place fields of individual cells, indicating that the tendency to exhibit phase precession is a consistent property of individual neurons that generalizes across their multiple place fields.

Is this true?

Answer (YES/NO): NO